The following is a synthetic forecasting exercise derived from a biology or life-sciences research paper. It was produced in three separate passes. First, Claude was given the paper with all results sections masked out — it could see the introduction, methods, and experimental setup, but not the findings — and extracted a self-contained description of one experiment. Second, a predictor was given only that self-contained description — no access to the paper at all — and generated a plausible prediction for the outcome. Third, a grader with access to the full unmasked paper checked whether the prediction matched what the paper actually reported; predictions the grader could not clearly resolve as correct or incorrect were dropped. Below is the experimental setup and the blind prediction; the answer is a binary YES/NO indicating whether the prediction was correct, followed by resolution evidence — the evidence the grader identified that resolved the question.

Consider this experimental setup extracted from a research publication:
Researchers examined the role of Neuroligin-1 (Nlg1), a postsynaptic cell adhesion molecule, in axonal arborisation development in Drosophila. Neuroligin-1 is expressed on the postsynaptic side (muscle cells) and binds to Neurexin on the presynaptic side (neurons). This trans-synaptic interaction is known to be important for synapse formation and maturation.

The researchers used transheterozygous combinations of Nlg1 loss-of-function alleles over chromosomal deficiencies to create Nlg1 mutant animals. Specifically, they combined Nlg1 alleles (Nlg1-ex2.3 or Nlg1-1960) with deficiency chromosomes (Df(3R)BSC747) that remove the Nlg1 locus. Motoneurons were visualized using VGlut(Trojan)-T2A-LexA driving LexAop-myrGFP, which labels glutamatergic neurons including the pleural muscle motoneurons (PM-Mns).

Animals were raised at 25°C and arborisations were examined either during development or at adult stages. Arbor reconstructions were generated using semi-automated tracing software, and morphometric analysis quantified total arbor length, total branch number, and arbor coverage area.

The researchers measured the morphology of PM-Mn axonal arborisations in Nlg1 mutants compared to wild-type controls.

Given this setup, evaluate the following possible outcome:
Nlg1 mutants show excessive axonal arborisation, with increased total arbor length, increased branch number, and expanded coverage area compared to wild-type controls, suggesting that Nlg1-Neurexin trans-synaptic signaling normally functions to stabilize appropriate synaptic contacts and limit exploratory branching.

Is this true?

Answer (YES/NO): NO